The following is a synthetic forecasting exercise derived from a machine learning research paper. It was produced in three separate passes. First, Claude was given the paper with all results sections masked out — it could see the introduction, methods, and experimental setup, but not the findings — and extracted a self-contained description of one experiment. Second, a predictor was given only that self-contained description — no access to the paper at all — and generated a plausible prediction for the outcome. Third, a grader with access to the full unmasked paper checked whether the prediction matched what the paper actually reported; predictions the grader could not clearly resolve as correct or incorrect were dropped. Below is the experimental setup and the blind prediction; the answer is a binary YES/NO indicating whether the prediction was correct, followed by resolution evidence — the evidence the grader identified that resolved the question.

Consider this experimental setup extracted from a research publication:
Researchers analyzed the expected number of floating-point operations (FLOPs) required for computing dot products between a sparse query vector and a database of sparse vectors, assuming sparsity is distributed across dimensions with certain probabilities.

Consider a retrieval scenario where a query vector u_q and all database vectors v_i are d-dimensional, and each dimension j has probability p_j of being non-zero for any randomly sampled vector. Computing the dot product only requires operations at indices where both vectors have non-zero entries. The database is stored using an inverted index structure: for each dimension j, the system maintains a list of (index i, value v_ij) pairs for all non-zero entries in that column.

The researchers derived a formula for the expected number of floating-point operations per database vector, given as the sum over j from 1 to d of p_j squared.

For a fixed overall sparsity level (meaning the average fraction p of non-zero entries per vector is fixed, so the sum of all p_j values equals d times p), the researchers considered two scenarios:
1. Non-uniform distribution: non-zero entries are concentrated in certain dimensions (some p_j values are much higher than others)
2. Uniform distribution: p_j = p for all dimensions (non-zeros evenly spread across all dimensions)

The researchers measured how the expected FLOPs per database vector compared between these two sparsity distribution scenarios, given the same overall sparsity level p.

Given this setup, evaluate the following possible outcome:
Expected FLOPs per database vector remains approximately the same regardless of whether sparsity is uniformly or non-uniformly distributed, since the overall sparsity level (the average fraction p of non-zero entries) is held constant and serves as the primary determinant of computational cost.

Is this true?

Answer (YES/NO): NO